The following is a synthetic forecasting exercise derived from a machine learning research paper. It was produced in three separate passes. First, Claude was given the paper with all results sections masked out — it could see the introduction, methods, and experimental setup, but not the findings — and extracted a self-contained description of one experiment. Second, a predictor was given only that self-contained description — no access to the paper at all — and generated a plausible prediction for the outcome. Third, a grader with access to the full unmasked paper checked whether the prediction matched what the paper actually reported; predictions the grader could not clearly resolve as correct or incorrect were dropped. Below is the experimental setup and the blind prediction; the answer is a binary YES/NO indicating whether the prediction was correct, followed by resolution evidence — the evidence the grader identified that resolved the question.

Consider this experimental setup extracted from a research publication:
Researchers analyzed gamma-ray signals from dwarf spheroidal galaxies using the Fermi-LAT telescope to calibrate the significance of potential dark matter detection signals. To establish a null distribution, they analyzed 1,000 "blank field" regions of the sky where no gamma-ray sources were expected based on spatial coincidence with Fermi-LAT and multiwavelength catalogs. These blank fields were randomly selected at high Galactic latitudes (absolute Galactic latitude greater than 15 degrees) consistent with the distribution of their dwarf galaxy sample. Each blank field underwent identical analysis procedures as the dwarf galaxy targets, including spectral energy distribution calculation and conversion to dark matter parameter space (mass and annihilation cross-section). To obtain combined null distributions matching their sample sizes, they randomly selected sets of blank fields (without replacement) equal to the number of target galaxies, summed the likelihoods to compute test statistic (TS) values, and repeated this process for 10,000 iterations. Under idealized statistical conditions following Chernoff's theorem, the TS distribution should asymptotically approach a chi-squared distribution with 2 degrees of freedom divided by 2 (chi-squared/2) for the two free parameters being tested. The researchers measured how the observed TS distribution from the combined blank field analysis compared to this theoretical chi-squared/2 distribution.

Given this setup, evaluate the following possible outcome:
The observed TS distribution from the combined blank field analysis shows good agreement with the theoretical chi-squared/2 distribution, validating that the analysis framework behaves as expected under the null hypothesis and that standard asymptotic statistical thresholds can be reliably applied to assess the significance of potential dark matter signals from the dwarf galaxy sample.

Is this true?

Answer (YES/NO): NO